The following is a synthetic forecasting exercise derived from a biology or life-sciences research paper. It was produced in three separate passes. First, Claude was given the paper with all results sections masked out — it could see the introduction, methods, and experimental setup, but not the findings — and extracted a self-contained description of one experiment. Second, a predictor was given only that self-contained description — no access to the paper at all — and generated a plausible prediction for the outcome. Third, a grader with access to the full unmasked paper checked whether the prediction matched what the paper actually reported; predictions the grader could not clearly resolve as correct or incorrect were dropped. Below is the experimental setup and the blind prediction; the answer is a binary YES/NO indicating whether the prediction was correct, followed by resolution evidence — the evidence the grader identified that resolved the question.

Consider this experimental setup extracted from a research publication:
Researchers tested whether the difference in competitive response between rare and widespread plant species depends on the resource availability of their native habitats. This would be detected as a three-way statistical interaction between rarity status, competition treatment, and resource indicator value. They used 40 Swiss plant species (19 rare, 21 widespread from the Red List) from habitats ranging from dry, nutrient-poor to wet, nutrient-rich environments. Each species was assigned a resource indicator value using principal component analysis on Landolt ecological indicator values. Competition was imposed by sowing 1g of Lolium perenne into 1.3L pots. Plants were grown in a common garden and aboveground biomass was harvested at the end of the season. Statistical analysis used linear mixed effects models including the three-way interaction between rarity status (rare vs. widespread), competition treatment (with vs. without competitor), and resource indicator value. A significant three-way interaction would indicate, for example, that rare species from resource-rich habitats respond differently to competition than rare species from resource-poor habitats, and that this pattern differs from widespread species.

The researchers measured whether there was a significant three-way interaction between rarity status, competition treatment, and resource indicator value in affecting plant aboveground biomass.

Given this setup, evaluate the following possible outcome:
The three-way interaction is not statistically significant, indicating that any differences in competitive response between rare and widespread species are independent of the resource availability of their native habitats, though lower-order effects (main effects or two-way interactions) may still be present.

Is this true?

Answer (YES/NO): NO